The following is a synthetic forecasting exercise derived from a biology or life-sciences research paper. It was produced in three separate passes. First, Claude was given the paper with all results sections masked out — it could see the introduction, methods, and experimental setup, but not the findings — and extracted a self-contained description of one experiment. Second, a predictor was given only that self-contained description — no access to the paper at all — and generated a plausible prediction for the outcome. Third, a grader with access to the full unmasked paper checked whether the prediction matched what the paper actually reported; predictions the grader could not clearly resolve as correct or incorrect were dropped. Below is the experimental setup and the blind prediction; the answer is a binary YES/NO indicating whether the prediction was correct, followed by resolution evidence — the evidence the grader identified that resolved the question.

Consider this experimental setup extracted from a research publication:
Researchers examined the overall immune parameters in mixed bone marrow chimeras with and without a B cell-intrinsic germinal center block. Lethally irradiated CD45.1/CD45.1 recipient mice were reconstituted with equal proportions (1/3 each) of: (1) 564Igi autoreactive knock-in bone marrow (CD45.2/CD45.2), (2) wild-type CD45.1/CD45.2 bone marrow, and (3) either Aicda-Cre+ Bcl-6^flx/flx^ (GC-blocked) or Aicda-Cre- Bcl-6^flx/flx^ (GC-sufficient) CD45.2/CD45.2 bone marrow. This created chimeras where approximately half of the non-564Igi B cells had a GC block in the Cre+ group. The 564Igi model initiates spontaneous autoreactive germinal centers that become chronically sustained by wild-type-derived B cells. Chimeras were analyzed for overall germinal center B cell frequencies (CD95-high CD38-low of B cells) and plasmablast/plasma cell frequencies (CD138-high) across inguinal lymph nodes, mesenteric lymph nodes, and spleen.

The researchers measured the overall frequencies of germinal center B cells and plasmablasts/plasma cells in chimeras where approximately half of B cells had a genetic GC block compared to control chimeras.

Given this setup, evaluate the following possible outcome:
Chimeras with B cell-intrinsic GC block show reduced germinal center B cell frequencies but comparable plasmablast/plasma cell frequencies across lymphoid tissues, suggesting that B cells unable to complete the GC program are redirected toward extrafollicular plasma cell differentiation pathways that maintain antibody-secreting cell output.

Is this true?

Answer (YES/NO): NO